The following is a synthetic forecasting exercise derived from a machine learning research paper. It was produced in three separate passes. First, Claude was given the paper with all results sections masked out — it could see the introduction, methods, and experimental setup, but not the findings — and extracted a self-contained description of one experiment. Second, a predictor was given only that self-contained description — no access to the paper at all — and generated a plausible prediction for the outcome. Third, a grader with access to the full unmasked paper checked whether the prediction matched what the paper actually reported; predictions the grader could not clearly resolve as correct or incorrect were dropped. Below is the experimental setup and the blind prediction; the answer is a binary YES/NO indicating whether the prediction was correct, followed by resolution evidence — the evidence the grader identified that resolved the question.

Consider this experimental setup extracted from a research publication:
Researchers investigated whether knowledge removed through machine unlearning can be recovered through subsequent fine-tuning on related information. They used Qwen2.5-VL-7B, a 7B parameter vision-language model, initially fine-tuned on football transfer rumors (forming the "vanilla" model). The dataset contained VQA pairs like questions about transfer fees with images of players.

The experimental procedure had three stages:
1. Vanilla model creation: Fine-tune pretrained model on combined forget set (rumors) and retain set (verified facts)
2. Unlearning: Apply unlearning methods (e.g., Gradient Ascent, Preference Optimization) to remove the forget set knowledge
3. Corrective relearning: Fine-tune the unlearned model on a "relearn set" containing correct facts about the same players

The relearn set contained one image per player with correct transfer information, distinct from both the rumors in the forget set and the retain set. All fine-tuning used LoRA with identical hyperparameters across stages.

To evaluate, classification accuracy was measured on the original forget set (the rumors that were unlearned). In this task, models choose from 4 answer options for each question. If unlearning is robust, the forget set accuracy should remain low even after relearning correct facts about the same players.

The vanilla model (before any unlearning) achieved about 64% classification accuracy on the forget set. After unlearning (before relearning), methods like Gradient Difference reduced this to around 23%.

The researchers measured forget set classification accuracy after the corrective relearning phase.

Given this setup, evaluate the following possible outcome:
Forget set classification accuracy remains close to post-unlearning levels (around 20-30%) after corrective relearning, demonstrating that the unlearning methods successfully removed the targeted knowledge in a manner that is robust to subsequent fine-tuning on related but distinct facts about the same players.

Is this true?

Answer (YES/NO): NO